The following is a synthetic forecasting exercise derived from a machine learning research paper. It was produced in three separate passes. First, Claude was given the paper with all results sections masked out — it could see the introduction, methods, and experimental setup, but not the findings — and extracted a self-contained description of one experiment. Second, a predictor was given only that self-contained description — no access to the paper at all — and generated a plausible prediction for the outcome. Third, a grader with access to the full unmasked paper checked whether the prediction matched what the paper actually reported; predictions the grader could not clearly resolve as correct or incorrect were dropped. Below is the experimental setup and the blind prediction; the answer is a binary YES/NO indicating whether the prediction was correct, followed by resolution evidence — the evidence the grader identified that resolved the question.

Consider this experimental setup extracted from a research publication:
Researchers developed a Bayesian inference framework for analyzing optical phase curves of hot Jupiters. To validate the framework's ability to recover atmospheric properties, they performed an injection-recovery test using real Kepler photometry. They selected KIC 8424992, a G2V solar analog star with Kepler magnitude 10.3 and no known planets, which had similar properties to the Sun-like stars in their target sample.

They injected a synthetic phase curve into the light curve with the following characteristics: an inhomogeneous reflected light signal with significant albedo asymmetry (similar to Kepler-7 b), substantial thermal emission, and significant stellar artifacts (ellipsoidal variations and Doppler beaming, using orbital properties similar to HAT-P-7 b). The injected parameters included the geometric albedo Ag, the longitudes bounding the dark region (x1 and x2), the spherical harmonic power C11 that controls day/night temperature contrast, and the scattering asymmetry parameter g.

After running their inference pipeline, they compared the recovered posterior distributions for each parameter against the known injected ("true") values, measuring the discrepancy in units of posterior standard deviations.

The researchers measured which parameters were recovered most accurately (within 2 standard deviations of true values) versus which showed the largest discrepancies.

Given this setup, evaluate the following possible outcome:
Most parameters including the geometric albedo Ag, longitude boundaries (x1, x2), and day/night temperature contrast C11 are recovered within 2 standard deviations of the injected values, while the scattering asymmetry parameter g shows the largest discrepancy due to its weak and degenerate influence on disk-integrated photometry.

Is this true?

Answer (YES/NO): NO